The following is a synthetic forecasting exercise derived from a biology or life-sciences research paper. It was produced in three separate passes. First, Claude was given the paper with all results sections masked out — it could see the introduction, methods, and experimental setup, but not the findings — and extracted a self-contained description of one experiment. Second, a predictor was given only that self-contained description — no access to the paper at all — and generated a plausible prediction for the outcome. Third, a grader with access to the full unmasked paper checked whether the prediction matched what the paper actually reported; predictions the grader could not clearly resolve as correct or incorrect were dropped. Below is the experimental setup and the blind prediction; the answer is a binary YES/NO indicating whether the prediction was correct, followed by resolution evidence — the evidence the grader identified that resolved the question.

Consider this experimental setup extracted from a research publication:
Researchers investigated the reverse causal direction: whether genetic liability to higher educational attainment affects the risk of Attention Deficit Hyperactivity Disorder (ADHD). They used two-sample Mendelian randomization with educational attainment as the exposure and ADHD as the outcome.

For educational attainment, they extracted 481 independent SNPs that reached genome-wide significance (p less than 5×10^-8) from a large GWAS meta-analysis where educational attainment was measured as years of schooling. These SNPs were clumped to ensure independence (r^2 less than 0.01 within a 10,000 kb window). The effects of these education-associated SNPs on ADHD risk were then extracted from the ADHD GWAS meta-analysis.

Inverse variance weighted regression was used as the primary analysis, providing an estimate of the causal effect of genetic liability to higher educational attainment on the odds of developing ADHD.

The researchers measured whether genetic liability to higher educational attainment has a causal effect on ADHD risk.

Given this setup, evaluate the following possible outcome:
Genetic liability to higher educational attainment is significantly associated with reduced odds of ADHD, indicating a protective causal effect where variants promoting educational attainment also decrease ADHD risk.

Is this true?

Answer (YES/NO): YES